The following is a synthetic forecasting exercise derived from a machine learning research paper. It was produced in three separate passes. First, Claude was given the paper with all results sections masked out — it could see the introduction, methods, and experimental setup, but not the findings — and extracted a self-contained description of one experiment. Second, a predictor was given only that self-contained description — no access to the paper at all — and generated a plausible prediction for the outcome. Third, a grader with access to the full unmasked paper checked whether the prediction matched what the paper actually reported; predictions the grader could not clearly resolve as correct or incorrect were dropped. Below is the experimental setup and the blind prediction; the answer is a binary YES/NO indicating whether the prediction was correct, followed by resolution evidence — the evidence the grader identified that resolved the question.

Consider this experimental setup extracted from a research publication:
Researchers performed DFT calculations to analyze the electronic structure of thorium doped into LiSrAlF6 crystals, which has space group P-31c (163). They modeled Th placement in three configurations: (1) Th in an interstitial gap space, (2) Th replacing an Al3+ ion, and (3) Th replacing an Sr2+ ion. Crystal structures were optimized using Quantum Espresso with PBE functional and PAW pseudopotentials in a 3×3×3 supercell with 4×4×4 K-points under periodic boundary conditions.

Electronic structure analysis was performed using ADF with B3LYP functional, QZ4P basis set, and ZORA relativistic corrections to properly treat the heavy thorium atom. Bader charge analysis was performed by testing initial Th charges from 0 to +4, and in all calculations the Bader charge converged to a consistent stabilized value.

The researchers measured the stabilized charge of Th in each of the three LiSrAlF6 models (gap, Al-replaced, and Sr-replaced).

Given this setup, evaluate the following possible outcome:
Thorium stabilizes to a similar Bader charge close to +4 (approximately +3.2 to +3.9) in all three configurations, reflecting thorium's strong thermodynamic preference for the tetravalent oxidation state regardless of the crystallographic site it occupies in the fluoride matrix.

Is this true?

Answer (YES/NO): NO